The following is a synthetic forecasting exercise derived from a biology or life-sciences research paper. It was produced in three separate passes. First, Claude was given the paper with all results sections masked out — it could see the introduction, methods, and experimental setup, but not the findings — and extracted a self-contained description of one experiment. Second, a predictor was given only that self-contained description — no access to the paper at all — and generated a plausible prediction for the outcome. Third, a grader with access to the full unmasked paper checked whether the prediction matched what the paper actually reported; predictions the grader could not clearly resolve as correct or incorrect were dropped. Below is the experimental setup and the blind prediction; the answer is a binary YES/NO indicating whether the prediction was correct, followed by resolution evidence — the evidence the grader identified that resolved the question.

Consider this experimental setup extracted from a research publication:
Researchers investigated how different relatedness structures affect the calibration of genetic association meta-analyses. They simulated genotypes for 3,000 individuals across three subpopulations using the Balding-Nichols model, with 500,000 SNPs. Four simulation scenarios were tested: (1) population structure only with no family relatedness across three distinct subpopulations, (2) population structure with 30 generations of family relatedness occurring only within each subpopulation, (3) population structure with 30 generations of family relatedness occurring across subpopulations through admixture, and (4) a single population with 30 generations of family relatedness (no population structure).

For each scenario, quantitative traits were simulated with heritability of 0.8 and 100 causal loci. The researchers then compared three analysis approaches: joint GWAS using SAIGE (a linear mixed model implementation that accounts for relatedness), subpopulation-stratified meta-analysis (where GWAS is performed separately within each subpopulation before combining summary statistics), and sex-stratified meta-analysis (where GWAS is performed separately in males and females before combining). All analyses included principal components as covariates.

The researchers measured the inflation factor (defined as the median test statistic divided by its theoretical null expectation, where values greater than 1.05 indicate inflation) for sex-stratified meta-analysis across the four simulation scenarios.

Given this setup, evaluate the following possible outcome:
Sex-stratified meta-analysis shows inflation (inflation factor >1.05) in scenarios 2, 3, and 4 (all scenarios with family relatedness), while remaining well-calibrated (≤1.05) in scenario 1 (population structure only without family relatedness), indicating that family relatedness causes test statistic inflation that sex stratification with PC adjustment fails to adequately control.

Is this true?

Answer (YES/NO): YES